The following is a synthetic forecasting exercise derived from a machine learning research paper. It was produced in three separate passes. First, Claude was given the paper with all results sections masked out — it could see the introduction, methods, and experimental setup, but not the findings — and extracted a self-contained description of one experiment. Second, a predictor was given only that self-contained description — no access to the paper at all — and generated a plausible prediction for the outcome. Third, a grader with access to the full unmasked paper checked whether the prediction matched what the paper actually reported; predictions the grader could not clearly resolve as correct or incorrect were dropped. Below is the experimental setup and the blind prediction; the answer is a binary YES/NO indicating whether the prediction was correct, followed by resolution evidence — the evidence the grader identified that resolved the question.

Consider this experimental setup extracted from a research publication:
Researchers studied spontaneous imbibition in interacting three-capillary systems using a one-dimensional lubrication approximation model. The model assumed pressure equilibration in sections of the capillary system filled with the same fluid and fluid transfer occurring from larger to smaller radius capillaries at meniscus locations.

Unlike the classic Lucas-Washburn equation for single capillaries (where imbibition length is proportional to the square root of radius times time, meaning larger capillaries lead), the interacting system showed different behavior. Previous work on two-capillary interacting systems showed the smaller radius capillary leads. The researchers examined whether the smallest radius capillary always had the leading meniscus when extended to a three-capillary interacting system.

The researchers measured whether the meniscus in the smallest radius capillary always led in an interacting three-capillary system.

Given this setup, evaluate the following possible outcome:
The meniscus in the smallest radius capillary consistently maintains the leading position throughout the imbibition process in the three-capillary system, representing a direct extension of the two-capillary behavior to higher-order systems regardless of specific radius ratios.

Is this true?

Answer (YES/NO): NO